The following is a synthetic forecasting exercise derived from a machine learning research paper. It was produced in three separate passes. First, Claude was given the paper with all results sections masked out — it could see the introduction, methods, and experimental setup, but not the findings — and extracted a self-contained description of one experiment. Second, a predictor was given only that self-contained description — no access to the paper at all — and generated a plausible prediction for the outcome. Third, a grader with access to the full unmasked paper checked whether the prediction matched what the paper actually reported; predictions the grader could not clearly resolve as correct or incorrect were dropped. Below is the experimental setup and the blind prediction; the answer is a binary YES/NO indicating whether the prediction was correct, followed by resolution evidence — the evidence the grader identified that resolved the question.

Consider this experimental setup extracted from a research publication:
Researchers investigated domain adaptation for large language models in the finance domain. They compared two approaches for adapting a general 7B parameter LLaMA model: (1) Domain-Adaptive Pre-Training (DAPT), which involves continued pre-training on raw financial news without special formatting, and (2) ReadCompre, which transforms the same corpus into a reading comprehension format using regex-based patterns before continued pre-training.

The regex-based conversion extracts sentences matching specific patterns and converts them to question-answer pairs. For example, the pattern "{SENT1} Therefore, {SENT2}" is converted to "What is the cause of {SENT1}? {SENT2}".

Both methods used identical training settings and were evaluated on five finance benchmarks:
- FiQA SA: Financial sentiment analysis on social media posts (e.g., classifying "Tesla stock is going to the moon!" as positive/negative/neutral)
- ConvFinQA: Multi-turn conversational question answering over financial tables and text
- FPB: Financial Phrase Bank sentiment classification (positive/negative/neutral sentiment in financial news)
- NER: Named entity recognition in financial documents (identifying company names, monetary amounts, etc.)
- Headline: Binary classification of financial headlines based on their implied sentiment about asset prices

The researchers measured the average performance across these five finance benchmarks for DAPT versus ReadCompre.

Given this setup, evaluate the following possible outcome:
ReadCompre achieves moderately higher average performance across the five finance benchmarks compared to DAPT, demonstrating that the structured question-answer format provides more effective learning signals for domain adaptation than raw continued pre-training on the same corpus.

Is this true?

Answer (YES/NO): NO